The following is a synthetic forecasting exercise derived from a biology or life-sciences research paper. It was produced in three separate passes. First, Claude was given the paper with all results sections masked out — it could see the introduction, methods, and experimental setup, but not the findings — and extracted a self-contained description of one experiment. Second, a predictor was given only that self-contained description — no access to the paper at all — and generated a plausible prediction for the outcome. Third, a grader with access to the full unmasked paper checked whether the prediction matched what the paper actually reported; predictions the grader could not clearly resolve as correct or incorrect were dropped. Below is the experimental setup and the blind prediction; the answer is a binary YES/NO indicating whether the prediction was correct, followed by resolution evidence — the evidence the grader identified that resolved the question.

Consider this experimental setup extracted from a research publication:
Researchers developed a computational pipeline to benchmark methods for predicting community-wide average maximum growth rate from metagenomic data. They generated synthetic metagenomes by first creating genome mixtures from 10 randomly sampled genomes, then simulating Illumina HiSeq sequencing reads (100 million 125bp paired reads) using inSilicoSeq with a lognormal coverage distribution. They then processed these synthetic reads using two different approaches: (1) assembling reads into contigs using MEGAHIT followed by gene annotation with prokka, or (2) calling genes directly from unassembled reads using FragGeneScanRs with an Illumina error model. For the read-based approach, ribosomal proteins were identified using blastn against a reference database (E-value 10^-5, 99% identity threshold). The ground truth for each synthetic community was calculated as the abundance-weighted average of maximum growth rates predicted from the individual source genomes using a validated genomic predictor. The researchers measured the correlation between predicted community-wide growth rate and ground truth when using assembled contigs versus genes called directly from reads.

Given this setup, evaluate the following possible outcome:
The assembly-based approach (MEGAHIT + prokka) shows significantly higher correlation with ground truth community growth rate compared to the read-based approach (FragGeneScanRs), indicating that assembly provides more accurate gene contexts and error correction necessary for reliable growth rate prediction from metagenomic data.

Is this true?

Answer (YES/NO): NO